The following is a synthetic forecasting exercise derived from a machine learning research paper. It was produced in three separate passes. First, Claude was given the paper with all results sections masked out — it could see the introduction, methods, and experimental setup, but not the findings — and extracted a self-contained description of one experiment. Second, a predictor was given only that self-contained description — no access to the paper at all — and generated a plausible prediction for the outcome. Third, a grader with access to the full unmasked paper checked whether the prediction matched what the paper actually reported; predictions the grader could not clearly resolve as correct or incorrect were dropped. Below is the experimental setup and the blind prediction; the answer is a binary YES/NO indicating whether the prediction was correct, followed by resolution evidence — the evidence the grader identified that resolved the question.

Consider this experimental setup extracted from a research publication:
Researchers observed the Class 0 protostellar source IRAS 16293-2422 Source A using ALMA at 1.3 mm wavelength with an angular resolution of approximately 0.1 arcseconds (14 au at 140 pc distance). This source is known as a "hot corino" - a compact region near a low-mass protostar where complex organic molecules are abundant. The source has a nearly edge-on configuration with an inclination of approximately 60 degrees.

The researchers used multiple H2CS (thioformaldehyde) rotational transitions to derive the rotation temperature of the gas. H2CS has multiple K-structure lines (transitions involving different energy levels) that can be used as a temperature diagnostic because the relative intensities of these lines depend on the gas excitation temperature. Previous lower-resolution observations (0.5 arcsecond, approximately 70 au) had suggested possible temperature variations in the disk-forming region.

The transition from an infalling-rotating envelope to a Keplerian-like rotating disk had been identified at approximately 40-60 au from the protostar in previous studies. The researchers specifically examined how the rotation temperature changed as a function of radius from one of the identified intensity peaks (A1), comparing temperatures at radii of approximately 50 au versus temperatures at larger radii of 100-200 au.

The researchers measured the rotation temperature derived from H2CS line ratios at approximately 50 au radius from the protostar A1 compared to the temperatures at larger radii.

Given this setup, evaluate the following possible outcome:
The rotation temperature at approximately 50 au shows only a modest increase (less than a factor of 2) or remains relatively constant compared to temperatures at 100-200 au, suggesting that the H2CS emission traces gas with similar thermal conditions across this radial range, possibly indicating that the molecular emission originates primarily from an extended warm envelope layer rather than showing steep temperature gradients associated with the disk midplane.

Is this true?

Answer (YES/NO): NO